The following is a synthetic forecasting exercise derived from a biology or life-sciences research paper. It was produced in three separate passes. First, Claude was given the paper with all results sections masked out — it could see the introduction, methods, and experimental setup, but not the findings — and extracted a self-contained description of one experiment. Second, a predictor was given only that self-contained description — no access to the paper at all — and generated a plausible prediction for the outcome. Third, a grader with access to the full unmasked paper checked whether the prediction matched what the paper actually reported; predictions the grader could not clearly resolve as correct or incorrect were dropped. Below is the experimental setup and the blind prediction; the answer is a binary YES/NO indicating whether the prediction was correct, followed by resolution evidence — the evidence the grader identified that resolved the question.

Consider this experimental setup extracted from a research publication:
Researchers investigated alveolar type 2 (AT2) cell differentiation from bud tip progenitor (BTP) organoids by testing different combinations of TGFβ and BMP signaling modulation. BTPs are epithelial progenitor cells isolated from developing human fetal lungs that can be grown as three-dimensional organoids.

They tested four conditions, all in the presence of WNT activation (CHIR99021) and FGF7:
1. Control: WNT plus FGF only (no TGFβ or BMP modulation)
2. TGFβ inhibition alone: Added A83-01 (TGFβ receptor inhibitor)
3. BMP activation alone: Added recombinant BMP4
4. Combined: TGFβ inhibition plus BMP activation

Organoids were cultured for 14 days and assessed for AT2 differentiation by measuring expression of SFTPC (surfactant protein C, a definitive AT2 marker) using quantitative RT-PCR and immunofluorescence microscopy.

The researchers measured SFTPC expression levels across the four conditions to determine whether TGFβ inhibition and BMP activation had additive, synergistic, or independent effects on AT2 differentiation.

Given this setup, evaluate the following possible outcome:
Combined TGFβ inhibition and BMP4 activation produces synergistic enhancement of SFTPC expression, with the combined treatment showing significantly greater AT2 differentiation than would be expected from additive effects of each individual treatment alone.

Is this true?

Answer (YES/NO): NO